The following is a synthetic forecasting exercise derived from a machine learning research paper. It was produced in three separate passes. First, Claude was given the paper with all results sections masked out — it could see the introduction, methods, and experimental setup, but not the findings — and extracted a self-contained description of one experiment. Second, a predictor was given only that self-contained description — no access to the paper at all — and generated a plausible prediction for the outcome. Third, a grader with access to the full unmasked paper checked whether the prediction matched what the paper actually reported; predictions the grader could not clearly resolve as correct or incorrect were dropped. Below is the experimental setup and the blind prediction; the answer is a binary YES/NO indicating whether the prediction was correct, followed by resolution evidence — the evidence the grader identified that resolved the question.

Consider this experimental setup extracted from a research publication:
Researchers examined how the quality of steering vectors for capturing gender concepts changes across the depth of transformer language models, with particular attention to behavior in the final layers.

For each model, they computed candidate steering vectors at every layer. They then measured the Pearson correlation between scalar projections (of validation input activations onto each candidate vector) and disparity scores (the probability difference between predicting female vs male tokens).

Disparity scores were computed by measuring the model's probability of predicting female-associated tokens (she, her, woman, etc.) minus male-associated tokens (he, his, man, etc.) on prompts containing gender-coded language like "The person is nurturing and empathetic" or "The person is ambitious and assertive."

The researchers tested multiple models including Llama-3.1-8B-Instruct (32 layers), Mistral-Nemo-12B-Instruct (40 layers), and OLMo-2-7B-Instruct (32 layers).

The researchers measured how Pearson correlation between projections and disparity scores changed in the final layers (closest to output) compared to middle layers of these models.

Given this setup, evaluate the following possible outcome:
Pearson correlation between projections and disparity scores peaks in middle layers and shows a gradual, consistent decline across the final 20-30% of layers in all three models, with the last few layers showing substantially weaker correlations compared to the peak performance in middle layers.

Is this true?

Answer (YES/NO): NO